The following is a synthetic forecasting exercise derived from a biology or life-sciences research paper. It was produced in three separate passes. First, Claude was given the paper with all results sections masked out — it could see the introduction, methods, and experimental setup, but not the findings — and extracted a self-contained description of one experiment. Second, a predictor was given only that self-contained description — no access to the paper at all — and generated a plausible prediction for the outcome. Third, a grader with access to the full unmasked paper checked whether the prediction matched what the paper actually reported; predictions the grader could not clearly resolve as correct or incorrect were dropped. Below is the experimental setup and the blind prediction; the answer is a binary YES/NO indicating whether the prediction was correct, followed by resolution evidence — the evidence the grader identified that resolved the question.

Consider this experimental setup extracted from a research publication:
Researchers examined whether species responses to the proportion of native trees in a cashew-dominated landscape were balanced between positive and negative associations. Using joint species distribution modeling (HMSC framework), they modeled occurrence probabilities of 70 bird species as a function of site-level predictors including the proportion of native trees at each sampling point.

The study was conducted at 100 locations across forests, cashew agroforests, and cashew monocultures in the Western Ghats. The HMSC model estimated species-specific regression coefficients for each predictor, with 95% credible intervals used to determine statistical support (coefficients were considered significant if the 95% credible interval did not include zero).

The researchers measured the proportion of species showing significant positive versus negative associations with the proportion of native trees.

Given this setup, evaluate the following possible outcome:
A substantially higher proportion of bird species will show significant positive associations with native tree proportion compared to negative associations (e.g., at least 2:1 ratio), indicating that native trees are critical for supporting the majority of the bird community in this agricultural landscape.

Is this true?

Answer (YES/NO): YES